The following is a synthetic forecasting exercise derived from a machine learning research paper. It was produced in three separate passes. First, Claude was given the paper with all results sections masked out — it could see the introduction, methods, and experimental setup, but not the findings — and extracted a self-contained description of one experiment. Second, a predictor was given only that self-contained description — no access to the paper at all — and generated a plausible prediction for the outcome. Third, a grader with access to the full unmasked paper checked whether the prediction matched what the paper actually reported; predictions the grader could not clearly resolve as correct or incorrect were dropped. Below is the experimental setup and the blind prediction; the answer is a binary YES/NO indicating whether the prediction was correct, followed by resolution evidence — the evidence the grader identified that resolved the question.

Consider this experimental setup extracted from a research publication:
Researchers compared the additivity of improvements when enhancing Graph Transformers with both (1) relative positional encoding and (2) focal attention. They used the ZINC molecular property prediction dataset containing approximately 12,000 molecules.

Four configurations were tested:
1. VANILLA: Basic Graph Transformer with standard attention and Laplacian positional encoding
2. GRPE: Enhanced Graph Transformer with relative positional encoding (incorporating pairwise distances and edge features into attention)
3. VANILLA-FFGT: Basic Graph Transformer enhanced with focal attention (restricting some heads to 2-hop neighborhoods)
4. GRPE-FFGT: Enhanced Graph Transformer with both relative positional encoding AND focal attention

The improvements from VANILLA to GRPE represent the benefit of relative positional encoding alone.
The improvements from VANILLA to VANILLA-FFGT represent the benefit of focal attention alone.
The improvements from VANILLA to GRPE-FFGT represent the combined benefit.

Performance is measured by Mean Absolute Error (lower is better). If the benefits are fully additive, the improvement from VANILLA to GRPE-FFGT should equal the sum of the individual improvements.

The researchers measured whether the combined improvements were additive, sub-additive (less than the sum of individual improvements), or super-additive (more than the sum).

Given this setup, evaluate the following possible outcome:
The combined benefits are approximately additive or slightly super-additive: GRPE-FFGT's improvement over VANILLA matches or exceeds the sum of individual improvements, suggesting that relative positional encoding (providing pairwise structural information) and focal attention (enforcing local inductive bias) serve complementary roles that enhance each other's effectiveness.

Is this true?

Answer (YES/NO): NO